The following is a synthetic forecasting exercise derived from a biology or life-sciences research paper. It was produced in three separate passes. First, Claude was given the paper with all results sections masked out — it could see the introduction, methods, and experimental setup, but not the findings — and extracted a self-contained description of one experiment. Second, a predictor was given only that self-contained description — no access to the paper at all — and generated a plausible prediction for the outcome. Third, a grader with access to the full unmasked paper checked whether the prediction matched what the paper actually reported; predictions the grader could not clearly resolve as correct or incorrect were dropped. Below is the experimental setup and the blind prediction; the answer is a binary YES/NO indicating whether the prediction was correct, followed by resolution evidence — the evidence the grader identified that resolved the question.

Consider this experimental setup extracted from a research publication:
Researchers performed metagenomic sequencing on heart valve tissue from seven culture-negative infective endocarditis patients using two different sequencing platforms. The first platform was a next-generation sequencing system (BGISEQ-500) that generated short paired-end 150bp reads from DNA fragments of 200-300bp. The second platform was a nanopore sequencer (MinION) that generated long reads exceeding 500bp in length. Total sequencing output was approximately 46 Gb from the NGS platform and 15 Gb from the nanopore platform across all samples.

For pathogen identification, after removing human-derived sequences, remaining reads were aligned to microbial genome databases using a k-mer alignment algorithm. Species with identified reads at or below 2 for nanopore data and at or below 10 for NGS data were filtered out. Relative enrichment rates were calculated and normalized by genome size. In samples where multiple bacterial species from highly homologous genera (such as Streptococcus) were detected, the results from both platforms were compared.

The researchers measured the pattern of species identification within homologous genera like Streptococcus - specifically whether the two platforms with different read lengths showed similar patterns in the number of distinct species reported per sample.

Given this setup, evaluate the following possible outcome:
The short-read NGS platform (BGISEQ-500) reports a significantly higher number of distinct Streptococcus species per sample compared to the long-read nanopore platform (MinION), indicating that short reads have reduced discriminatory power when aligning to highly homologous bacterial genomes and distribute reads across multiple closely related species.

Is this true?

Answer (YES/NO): YES